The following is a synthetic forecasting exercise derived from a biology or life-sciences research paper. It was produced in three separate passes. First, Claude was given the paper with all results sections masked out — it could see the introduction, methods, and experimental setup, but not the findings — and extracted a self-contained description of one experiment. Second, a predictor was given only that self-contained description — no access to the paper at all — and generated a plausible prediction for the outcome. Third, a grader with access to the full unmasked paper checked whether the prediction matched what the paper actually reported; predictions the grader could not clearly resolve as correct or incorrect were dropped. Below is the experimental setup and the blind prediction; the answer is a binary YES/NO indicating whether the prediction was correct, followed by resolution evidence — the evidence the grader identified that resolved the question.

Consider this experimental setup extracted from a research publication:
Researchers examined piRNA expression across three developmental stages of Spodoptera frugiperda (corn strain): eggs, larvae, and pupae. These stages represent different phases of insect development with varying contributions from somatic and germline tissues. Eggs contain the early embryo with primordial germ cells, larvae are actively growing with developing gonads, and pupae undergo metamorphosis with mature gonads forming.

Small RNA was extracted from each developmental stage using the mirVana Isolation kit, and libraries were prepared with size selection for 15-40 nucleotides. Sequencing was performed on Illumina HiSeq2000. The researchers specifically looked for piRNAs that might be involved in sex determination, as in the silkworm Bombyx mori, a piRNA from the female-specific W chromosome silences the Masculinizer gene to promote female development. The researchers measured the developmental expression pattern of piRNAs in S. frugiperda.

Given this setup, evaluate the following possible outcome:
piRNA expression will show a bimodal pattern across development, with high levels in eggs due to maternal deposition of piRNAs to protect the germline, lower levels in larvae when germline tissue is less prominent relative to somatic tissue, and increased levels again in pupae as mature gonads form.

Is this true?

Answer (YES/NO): NO